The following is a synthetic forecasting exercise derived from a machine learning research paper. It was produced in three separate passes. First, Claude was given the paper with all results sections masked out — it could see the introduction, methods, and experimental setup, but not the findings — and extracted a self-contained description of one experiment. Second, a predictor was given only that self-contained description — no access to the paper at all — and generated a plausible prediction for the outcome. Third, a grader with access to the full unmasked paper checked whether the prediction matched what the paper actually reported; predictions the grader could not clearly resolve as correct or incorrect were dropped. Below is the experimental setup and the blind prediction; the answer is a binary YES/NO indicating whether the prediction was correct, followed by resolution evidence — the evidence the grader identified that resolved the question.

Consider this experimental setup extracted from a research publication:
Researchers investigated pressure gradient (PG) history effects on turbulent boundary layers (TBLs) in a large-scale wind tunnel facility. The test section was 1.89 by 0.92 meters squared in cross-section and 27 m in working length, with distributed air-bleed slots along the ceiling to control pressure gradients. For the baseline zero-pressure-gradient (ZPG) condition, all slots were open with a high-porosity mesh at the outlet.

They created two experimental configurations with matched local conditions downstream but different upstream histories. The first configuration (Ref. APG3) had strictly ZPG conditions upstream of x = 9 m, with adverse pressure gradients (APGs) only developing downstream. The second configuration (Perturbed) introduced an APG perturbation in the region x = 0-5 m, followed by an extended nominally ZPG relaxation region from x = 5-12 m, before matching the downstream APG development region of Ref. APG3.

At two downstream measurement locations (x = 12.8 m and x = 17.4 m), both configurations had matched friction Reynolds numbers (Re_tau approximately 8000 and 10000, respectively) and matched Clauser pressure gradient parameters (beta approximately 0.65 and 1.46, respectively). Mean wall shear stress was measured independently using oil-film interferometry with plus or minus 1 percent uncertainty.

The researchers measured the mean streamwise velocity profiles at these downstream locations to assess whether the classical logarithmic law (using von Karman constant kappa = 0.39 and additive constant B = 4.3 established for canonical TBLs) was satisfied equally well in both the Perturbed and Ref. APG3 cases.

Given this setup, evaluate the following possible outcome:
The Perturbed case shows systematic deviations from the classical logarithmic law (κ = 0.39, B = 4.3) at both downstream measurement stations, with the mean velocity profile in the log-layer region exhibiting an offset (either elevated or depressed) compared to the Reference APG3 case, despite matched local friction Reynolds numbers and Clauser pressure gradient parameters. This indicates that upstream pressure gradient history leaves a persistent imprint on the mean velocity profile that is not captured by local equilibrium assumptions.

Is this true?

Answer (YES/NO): NO